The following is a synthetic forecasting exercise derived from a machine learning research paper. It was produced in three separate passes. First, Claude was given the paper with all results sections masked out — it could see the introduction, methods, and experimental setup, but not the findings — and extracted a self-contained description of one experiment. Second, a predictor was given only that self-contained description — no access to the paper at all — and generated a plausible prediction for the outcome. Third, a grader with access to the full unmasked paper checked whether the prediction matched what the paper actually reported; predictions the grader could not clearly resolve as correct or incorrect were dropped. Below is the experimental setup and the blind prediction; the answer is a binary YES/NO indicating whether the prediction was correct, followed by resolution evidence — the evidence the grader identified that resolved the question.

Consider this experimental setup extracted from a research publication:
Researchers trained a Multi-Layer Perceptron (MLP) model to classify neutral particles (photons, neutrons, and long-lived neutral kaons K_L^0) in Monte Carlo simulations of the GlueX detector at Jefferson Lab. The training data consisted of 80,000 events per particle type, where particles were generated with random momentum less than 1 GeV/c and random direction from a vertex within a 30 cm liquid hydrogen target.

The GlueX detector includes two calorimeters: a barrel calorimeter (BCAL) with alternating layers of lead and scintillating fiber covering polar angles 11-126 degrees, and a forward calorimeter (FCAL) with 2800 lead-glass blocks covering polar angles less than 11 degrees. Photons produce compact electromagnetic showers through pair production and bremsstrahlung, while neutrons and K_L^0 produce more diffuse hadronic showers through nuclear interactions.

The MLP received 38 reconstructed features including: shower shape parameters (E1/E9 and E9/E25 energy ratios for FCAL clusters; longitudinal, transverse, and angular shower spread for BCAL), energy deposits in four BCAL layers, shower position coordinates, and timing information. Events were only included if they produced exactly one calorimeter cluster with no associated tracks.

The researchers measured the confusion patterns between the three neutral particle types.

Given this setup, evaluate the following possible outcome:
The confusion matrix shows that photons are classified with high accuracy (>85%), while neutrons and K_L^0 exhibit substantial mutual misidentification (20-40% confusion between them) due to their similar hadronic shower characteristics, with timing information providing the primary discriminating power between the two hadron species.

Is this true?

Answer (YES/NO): NO